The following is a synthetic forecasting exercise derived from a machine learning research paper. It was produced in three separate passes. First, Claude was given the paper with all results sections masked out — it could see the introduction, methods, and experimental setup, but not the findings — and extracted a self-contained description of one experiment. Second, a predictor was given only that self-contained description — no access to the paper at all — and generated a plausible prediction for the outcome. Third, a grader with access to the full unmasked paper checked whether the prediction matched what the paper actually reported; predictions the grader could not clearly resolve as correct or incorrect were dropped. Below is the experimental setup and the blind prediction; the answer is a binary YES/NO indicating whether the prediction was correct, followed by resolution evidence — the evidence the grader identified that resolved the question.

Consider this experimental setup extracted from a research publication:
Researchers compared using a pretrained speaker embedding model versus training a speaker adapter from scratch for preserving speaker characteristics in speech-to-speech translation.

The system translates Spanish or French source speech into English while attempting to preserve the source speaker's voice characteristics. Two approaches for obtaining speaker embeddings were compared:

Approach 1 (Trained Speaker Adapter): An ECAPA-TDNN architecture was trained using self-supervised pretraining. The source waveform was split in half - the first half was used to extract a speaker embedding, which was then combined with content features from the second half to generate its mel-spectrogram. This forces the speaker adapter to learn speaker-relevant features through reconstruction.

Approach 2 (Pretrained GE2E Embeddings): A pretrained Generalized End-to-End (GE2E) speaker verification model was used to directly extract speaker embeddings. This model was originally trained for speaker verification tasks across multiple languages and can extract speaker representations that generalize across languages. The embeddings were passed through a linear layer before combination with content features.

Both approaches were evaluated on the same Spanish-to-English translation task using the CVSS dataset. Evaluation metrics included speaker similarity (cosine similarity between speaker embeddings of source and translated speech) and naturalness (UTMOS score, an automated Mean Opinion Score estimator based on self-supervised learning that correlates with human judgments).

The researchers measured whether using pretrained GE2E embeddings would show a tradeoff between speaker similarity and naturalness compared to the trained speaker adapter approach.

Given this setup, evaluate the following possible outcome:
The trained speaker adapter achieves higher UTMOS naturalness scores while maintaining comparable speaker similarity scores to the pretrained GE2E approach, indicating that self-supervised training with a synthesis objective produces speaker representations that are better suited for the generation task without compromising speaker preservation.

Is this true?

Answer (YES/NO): NO